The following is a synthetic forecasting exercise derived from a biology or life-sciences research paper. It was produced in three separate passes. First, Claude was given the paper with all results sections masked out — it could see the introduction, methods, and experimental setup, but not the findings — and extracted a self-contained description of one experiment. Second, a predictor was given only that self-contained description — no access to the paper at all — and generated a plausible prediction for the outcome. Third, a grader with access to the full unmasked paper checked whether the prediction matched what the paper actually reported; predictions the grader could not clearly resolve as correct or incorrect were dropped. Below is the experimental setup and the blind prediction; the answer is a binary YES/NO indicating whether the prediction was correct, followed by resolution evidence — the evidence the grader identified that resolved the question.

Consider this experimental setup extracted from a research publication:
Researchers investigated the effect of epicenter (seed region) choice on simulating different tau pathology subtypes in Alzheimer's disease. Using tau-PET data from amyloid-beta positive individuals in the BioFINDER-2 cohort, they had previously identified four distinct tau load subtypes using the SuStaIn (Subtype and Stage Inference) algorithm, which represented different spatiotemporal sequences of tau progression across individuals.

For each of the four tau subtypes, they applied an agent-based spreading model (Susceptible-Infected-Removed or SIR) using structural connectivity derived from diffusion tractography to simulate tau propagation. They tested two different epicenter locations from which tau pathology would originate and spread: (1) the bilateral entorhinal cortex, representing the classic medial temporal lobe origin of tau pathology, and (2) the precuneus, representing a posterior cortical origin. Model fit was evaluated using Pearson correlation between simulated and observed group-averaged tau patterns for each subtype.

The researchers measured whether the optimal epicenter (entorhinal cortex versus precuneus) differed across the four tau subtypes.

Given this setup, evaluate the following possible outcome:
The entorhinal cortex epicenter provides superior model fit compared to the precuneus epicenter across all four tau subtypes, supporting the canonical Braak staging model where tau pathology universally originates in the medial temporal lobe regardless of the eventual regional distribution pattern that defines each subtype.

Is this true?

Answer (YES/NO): NO